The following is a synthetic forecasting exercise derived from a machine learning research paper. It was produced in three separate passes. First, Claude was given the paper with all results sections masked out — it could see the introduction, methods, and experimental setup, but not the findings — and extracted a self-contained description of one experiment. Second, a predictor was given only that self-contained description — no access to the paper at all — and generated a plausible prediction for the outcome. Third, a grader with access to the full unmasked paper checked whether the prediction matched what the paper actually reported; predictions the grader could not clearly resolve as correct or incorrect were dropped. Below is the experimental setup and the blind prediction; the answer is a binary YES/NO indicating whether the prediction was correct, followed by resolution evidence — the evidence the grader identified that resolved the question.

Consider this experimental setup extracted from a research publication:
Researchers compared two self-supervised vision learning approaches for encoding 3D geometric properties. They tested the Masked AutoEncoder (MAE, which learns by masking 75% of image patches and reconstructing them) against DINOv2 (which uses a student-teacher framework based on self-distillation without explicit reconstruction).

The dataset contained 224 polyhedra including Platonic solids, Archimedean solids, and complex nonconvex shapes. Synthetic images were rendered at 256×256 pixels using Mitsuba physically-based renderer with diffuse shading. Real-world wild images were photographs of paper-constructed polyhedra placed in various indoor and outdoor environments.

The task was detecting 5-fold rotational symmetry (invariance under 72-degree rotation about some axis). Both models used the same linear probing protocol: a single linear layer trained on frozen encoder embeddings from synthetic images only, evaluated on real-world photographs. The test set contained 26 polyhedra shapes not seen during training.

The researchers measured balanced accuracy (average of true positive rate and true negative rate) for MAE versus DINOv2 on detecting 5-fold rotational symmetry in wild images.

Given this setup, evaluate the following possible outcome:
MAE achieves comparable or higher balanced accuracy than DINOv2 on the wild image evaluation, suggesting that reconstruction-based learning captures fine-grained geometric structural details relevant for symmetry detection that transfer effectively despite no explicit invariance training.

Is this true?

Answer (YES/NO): NO